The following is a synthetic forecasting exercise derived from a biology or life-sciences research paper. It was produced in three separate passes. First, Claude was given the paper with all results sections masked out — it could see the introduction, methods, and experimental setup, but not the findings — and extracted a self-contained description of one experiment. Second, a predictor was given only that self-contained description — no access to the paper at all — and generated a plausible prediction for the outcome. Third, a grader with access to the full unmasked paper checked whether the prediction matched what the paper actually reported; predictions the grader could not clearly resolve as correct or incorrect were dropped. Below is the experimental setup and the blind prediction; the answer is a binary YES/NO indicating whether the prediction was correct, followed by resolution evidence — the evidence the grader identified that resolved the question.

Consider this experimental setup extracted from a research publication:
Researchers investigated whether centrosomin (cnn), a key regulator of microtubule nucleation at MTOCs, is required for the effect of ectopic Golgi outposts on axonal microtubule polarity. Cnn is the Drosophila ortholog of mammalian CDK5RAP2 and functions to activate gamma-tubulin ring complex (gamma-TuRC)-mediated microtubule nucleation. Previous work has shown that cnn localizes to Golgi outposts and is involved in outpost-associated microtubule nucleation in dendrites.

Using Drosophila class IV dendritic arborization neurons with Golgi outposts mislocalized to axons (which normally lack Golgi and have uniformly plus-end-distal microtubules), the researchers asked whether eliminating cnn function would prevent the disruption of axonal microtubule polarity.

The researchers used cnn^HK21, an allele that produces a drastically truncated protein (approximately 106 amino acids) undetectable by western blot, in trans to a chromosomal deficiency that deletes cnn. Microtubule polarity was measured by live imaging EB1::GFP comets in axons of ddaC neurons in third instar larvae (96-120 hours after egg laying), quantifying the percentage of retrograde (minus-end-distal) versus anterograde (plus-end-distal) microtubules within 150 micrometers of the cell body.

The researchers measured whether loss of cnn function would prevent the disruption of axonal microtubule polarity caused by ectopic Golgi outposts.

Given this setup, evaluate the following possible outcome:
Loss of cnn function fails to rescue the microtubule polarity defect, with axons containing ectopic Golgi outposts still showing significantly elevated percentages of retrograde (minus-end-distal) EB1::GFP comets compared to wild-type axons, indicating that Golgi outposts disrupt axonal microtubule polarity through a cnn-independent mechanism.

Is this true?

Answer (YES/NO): YES